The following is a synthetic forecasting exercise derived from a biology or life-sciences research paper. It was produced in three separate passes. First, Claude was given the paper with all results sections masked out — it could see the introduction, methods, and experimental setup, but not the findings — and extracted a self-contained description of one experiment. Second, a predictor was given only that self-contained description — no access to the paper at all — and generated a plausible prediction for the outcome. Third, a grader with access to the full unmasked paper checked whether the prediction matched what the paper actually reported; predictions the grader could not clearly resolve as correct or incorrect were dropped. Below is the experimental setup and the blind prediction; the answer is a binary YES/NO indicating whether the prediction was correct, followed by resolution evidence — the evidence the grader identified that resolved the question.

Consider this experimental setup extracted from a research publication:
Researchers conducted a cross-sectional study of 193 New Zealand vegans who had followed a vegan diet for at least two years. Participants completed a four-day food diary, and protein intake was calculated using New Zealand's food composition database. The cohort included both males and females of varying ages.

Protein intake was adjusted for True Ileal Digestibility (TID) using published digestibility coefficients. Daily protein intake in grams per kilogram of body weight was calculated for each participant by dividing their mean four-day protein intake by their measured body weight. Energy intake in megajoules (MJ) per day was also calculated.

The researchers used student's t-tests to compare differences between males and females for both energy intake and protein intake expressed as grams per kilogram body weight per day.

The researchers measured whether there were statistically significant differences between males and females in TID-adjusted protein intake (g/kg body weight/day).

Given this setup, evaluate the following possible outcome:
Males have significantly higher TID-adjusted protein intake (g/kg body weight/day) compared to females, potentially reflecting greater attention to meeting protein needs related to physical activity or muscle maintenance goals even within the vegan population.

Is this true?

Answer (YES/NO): YES